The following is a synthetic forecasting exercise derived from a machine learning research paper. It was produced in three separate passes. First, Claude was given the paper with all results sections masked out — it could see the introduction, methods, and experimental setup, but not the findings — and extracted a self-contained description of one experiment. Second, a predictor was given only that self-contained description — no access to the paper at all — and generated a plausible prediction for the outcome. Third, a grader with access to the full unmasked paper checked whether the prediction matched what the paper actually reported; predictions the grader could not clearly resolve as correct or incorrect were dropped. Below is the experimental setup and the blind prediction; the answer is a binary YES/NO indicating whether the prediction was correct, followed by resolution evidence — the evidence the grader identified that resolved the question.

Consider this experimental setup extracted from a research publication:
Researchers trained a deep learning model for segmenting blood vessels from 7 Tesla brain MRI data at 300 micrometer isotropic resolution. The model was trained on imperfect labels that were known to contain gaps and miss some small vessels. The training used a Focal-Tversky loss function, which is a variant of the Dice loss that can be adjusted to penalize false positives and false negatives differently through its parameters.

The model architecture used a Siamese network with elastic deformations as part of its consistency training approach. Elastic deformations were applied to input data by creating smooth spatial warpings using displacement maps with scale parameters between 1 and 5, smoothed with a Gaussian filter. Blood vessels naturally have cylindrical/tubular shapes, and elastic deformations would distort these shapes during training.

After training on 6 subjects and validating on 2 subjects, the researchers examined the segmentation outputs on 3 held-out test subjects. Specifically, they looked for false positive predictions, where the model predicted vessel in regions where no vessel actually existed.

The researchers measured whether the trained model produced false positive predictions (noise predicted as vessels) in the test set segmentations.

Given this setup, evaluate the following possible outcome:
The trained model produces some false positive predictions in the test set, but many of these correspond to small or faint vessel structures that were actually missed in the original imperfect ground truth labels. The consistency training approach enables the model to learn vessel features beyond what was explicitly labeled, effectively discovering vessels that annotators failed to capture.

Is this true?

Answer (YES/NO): NO